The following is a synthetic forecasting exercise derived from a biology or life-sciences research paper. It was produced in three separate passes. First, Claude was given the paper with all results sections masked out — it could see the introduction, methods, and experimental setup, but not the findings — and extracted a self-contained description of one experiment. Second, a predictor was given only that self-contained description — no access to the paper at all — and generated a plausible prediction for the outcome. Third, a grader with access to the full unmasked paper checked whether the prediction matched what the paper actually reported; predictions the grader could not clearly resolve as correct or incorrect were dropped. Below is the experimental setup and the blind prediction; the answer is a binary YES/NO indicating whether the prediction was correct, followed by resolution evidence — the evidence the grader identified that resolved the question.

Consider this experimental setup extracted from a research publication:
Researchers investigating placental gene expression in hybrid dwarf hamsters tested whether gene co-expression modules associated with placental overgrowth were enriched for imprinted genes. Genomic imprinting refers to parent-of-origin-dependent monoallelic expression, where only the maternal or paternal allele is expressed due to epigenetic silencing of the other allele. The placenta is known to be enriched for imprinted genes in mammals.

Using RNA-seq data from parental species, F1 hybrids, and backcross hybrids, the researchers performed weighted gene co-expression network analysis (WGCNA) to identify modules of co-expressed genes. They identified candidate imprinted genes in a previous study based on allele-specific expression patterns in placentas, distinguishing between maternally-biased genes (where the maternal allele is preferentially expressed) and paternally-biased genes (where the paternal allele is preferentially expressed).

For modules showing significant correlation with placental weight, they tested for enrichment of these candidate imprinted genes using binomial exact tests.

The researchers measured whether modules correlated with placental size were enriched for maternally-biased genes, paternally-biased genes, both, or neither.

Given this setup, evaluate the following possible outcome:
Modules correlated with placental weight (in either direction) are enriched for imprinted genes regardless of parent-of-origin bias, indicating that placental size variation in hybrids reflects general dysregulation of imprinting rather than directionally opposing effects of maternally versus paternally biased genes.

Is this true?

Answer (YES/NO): NO